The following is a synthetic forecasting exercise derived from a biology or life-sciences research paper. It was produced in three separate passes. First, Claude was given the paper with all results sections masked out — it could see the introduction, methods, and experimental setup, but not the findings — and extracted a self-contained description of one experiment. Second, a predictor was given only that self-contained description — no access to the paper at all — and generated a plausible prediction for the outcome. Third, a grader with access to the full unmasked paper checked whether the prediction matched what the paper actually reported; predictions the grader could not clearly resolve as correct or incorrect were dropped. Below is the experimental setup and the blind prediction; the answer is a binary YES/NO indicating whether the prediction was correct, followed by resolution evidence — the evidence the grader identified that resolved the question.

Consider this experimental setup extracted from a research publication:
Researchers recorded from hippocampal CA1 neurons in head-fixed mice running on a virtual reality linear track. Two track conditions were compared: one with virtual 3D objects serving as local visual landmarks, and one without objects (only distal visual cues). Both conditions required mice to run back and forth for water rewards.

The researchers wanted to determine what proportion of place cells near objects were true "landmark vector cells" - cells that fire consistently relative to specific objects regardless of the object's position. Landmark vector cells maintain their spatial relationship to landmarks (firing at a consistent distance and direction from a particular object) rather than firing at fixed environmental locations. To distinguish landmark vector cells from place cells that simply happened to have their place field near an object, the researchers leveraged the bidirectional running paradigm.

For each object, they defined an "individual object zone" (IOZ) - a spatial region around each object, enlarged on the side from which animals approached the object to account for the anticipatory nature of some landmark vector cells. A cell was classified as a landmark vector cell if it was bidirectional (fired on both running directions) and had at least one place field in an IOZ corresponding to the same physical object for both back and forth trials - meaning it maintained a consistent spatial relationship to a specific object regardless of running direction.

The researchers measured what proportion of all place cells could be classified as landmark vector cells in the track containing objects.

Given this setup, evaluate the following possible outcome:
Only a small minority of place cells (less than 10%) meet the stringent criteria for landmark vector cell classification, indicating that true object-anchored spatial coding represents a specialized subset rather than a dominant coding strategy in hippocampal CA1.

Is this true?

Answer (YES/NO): YES